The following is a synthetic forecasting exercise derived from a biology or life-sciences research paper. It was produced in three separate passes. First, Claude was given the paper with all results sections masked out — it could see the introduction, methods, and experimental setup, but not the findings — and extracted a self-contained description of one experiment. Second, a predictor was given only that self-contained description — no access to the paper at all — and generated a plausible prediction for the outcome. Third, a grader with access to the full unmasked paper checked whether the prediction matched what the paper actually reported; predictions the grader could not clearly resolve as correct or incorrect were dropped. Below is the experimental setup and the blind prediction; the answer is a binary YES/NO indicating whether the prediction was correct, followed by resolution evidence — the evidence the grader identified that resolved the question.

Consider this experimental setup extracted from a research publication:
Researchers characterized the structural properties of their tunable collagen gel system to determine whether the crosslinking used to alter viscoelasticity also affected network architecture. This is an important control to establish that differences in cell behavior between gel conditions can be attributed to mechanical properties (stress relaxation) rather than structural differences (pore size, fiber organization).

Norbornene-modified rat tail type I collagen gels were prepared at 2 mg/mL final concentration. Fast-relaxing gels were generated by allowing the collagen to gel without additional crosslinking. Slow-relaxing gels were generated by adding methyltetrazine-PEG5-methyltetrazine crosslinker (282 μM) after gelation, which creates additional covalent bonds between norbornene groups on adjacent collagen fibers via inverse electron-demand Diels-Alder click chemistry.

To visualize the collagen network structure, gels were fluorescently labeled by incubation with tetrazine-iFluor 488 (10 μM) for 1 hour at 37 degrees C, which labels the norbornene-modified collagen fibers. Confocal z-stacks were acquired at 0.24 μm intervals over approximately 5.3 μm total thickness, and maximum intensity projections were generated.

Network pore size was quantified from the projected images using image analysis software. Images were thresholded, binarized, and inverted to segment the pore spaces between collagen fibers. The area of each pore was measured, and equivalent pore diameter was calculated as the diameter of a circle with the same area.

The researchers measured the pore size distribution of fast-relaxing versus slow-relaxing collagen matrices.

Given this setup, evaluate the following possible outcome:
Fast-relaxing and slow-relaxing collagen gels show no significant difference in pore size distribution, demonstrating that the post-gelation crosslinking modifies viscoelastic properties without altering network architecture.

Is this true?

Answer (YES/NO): YES